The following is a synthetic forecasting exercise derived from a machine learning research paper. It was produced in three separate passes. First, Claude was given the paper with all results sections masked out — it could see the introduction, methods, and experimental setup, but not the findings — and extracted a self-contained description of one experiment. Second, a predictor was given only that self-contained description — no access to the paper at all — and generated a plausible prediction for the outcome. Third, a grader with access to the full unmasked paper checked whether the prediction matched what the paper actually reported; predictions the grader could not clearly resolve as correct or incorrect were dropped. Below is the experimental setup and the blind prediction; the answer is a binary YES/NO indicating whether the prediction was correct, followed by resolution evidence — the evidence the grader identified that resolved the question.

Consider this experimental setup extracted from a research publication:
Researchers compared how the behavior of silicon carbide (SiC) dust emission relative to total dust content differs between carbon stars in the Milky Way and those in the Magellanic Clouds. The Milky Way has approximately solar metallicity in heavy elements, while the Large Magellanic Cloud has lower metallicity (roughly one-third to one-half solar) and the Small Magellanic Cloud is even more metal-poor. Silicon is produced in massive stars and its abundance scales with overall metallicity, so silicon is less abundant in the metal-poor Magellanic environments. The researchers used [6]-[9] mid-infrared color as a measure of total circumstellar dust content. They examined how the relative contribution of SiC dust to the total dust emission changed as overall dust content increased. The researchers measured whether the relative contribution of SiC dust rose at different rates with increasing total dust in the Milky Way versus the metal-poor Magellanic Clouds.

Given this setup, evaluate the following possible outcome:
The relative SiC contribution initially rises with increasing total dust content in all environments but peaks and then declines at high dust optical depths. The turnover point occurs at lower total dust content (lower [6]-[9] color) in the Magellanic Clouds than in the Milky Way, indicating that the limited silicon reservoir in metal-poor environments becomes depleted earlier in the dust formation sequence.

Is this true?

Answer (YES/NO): NO